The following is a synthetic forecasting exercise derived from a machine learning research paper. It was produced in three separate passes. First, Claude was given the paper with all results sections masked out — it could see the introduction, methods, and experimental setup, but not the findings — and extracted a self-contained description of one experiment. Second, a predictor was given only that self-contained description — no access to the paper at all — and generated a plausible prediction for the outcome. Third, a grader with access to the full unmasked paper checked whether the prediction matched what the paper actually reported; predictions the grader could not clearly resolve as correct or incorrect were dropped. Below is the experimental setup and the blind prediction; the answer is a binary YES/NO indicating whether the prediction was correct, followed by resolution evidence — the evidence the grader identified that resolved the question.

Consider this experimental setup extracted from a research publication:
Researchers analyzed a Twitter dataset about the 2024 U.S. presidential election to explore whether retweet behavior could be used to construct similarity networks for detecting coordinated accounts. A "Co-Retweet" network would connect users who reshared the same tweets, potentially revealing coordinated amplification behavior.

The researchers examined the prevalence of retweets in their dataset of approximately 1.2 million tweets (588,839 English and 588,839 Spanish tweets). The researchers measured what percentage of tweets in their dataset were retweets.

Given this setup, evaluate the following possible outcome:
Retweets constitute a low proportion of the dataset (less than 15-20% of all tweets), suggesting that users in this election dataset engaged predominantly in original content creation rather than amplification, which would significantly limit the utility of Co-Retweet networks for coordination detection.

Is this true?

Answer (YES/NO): YES